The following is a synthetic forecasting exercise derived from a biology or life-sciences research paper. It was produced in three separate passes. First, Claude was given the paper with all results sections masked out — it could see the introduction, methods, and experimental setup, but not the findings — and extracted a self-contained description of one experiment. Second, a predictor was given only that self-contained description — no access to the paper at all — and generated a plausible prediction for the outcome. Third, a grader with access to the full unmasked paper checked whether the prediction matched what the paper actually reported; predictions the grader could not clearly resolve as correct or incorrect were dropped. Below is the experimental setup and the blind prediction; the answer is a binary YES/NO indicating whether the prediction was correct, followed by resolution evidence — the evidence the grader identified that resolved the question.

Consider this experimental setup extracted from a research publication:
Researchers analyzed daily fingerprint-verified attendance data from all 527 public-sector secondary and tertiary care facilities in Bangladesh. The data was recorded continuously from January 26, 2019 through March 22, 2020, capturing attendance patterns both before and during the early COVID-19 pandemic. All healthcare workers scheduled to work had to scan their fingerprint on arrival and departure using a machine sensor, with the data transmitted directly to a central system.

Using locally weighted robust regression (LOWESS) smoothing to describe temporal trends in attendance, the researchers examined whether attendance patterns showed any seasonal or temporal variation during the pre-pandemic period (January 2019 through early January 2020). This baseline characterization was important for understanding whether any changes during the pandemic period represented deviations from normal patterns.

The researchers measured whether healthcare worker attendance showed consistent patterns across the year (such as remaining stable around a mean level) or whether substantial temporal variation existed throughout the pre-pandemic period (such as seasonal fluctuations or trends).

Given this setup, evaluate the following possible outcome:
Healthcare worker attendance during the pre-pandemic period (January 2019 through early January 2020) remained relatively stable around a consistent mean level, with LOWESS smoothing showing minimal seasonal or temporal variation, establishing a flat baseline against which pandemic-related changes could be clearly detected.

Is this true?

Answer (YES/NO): NO